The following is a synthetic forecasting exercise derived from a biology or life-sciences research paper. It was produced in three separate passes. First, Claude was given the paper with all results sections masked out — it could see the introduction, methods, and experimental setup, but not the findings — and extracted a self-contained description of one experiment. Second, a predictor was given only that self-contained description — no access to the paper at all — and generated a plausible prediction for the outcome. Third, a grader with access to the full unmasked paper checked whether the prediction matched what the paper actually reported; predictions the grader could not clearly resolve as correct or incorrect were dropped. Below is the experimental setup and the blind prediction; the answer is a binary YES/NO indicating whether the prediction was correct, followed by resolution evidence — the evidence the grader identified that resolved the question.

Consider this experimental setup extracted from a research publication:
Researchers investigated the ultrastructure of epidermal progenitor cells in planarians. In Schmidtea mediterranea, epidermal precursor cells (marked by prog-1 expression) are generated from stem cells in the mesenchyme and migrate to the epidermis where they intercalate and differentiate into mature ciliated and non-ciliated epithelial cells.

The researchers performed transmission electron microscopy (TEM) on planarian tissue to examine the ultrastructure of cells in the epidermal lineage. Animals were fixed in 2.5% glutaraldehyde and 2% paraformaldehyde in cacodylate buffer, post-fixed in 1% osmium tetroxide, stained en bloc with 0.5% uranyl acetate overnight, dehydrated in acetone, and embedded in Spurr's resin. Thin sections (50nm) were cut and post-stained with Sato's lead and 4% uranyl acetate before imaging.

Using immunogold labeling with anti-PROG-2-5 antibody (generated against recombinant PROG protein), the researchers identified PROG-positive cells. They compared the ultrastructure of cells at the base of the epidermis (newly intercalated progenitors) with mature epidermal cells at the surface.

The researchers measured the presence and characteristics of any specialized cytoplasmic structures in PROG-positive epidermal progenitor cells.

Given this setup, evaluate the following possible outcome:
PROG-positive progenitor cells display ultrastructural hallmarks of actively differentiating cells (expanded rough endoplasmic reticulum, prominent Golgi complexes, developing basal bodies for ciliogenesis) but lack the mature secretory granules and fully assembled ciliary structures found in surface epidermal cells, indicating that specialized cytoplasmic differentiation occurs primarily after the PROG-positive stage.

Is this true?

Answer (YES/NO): NO